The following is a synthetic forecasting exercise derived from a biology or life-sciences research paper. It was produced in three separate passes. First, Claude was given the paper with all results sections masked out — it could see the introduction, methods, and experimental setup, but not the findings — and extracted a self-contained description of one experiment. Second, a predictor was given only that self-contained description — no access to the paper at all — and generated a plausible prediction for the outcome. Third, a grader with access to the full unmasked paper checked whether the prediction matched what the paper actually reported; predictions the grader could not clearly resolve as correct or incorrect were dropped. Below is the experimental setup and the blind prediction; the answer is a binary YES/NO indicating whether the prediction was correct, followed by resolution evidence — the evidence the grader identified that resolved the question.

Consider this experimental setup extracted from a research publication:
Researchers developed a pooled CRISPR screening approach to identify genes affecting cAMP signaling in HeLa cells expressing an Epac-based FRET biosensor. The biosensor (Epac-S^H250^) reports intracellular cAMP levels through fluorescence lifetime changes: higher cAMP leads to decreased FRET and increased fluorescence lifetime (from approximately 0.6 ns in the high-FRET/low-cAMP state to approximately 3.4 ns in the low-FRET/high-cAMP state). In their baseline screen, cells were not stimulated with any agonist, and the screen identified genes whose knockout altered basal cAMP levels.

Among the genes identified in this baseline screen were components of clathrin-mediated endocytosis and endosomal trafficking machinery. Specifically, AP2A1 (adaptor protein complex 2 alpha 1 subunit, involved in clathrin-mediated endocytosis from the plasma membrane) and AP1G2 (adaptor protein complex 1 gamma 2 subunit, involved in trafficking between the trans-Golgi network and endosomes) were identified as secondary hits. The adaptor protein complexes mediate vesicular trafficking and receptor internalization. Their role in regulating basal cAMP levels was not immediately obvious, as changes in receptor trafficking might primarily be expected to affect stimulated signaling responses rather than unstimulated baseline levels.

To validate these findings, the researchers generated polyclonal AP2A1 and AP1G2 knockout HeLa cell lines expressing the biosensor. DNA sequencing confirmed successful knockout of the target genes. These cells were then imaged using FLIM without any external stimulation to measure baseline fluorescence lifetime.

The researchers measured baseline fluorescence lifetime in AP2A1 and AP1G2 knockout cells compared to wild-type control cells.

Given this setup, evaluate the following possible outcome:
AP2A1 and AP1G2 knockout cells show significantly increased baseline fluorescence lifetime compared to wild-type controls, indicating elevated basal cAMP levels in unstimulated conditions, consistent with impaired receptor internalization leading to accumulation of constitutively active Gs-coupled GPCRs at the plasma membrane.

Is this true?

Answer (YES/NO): NO